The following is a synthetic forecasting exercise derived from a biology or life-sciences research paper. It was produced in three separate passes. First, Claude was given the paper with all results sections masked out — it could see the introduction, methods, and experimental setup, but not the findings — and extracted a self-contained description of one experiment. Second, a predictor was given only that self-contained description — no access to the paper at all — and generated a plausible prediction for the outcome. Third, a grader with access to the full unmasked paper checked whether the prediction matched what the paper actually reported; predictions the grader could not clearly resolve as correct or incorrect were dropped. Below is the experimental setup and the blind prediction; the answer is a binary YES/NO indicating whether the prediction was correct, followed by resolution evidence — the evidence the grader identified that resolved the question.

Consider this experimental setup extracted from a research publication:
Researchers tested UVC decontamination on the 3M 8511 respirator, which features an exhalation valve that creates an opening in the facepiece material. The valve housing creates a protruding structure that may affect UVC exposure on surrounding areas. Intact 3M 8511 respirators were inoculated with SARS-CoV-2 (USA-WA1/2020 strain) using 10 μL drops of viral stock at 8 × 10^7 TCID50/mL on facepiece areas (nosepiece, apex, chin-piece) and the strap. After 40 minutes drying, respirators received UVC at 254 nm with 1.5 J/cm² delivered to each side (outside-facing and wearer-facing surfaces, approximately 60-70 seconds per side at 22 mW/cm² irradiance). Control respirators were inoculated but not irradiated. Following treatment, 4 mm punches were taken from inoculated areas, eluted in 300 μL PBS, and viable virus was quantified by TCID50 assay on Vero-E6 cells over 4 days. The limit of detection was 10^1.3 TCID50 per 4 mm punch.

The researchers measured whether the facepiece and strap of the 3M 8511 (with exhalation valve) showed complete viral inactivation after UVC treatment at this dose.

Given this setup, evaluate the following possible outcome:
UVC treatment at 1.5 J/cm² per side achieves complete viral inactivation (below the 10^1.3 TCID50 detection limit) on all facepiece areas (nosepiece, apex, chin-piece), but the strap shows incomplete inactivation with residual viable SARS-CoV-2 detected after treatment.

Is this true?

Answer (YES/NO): NO